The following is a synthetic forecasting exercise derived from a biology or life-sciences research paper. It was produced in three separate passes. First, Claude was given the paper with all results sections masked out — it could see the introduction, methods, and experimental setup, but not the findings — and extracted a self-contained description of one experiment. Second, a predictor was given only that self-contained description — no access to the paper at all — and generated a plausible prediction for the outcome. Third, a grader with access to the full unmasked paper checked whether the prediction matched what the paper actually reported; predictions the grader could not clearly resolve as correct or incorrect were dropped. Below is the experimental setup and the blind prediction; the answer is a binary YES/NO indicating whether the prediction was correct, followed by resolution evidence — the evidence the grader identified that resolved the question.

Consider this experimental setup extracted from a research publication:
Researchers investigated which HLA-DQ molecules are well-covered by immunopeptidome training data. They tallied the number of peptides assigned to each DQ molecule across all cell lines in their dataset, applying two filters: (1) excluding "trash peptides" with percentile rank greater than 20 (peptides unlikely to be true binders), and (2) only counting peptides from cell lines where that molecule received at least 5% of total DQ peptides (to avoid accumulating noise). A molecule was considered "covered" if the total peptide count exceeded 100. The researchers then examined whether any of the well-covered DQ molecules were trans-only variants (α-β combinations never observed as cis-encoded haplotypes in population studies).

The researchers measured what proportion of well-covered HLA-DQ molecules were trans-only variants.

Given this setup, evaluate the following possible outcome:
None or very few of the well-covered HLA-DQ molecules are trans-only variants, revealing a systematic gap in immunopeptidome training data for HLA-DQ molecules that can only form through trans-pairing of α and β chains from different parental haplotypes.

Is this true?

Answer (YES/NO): NO